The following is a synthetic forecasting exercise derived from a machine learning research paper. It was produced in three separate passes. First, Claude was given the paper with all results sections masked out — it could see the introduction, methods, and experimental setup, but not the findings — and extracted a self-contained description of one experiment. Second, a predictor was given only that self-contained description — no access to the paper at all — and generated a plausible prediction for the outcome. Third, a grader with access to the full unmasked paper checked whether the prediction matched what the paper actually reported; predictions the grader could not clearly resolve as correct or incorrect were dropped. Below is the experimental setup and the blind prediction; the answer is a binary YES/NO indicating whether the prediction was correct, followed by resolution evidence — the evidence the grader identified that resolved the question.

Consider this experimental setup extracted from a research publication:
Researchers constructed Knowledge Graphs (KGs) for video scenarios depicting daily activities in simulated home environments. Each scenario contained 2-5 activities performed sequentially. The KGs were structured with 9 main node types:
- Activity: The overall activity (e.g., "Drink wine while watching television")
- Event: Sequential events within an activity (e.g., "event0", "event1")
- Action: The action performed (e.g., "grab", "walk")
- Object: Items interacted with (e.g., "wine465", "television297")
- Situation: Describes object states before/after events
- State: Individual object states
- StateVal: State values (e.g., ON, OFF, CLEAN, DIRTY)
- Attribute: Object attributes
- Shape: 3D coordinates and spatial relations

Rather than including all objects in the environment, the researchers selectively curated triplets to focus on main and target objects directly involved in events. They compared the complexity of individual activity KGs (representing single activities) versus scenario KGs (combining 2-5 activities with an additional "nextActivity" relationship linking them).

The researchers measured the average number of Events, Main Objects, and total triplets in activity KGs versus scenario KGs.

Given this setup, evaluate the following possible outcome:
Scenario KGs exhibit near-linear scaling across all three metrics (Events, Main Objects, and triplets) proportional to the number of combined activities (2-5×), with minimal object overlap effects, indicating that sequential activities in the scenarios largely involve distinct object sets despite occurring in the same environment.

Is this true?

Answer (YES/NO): NO